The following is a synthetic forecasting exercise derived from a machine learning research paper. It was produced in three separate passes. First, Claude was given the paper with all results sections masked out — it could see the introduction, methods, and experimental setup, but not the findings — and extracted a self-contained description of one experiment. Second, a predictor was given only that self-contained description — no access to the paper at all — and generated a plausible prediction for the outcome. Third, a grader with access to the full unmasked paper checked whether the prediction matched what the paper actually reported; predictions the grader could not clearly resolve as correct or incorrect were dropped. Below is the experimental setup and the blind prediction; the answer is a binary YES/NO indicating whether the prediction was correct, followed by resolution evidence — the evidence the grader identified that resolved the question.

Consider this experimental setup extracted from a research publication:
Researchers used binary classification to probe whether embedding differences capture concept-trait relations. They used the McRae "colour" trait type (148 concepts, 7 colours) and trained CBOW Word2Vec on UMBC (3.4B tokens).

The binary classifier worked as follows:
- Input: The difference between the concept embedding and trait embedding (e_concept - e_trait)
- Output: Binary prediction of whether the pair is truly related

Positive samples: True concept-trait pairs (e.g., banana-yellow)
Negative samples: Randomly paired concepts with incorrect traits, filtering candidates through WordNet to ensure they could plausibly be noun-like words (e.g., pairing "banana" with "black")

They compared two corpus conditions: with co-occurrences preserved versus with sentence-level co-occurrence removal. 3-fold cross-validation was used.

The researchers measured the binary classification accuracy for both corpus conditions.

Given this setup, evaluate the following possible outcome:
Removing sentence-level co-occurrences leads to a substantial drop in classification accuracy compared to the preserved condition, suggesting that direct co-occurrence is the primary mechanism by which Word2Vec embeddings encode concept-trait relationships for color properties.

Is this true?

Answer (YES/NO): NO